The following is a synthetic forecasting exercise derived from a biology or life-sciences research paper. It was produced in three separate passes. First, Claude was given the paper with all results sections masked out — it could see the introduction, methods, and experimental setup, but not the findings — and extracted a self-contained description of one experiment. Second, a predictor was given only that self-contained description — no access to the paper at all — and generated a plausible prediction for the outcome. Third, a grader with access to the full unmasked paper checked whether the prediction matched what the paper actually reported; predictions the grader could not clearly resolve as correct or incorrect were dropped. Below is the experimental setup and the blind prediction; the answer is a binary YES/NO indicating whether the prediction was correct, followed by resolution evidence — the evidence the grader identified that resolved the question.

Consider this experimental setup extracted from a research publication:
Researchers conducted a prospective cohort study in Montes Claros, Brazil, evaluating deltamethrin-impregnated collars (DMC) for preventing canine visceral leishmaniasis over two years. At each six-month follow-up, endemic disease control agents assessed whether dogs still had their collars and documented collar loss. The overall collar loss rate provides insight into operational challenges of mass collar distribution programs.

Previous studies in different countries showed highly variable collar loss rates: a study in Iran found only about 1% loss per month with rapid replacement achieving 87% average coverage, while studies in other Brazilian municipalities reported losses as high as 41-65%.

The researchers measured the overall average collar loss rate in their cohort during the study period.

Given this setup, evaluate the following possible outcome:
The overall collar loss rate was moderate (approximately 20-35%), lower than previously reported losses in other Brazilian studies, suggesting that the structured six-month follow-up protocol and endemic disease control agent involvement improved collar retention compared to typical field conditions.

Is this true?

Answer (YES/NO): YES